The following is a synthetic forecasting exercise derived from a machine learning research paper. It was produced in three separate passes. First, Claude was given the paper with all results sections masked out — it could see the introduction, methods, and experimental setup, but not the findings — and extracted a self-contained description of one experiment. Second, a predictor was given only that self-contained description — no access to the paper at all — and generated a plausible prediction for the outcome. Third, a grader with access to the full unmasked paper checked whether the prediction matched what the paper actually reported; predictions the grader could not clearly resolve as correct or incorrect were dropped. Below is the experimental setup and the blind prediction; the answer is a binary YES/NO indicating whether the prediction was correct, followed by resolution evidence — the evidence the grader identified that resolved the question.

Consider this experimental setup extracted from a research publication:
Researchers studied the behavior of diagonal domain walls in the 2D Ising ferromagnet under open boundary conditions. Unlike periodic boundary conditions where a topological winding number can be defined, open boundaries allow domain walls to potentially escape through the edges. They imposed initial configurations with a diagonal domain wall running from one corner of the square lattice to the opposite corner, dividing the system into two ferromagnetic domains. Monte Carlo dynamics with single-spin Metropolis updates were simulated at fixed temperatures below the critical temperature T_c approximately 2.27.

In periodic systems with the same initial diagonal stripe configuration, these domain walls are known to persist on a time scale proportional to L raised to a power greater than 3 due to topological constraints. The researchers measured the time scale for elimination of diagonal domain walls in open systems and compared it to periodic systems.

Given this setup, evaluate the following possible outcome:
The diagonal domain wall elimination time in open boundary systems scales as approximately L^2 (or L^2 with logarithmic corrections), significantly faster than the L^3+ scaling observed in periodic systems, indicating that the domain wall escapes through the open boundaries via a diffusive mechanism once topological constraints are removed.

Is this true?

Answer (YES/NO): YES